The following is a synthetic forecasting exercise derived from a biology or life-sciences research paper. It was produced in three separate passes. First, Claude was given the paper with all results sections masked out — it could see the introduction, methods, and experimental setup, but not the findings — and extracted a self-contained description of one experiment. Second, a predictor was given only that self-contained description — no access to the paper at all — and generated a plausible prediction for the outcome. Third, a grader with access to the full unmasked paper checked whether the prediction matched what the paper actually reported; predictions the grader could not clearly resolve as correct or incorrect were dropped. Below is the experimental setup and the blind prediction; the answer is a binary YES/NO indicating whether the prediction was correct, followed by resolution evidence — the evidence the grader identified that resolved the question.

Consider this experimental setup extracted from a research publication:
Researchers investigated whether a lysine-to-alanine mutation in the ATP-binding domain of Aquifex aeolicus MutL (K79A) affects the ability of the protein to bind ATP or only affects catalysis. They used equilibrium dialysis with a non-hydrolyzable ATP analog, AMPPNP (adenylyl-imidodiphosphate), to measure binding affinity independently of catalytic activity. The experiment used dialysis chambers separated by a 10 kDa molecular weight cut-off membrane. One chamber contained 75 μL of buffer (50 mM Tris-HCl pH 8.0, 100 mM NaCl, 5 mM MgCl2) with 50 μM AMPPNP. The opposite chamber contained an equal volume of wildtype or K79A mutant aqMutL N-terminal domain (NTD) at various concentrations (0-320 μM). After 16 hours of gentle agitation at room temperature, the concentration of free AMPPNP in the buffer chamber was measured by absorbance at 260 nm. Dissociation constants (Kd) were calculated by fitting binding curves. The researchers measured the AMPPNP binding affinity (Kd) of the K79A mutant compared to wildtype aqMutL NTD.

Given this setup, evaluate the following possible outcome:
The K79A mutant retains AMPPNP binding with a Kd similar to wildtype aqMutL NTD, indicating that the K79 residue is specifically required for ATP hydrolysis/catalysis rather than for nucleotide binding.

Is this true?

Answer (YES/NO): YES